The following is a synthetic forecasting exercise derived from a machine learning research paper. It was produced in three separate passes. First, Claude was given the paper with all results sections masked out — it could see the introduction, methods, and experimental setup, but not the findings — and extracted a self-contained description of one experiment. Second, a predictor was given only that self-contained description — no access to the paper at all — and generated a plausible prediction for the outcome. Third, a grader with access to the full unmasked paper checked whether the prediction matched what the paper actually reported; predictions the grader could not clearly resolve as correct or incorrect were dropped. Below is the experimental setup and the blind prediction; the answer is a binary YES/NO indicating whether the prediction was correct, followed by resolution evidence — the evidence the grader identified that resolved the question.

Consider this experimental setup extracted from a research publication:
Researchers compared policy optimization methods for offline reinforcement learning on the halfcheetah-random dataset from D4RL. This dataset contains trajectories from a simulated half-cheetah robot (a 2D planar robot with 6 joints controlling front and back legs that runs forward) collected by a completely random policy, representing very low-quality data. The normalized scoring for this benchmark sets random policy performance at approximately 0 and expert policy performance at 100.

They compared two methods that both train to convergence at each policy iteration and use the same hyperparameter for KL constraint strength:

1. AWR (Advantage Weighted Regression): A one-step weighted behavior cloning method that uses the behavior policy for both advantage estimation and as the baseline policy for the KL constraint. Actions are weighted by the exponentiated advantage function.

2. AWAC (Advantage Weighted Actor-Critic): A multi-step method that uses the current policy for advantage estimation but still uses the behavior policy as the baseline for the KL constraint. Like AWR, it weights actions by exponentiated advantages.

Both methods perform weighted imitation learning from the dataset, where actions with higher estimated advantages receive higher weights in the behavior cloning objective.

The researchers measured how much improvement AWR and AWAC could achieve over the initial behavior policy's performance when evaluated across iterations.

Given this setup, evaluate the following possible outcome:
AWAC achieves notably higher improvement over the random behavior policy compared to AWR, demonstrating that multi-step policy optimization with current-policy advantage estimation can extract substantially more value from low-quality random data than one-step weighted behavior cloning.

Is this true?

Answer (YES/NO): NO